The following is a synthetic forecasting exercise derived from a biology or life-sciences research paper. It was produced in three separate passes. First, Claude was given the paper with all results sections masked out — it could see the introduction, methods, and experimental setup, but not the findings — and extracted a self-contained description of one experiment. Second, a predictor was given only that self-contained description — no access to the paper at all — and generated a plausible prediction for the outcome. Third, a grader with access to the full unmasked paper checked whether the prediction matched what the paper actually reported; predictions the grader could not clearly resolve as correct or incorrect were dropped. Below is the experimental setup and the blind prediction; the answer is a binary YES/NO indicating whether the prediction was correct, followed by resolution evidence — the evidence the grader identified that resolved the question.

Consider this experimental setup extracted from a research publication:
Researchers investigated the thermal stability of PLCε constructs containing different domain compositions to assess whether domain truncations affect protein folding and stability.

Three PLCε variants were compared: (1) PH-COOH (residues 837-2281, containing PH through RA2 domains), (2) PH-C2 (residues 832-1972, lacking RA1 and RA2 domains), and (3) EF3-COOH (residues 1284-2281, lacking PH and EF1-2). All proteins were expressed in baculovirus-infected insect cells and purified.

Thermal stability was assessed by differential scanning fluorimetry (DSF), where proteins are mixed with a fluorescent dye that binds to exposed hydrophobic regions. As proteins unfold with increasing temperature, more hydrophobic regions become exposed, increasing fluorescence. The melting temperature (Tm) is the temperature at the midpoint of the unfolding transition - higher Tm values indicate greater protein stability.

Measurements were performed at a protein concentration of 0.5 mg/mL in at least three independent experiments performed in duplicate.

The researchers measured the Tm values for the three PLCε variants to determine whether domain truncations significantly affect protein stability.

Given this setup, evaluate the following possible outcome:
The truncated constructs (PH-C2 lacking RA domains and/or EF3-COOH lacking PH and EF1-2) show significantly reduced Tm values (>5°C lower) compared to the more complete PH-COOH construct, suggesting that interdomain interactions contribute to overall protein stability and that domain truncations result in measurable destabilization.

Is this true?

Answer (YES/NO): NO